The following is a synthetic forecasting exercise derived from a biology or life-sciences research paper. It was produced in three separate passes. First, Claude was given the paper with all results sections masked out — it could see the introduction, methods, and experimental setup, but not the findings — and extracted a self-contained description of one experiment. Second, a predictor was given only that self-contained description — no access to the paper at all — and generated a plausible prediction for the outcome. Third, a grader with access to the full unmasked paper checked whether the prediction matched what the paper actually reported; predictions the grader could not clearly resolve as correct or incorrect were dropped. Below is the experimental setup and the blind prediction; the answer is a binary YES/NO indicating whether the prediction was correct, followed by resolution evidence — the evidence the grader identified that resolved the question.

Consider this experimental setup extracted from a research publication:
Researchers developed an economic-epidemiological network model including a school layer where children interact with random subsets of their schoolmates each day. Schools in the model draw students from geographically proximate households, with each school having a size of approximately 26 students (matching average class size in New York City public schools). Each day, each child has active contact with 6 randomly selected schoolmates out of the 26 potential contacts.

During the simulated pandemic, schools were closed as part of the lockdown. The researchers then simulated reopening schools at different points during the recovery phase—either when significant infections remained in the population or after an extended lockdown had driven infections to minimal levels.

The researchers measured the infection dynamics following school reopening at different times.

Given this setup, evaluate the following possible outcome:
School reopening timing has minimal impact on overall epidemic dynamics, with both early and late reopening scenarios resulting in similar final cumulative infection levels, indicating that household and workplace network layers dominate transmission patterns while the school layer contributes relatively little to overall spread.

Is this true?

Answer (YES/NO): NO